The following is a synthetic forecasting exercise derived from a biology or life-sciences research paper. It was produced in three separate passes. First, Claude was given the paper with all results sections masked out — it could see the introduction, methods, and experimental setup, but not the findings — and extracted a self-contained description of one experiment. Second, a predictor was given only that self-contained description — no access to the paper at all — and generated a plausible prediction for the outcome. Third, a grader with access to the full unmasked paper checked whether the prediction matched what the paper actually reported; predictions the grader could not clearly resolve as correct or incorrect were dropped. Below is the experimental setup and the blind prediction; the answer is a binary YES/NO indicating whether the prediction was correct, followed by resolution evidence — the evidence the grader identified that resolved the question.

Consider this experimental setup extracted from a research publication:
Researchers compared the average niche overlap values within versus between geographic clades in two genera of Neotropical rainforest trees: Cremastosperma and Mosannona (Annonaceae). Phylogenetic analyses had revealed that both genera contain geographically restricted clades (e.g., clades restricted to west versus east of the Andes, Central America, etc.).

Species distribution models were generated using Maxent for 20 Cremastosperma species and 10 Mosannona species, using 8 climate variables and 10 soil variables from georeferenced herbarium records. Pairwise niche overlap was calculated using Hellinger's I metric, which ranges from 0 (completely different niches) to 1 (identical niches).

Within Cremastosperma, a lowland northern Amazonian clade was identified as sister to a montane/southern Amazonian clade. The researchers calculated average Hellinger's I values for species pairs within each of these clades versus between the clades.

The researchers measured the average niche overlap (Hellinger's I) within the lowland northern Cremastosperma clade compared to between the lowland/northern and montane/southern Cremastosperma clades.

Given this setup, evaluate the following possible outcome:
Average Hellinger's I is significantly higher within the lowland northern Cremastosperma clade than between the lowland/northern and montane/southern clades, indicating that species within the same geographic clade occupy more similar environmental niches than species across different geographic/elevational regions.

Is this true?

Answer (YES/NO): YES